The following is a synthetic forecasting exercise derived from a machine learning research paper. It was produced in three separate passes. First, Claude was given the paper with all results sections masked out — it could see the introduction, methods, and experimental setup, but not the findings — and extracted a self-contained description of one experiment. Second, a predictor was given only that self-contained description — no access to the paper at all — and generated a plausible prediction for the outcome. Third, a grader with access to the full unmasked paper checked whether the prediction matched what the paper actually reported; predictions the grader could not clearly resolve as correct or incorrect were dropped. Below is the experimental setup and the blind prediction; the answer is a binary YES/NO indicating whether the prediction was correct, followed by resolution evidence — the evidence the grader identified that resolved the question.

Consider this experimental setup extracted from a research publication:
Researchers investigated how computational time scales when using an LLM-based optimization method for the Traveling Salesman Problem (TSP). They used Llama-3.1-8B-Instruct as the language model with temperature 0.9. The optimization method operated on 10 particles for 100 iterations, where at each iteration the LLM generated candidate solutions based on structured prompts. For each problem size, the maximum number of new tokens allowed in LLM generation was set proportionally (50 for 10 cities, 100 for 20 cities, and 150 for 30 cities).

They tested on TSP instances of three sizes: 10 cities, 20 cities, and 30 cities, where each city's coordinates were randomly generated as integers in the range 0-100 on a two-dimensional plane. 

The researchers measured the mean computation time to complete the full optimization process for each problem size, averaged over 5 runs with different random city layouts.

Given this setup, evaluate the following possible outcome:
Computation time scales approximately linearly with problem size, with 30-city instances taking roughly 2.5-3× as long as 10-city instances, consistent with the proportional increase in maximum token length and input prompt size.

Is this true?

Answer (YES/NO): NO